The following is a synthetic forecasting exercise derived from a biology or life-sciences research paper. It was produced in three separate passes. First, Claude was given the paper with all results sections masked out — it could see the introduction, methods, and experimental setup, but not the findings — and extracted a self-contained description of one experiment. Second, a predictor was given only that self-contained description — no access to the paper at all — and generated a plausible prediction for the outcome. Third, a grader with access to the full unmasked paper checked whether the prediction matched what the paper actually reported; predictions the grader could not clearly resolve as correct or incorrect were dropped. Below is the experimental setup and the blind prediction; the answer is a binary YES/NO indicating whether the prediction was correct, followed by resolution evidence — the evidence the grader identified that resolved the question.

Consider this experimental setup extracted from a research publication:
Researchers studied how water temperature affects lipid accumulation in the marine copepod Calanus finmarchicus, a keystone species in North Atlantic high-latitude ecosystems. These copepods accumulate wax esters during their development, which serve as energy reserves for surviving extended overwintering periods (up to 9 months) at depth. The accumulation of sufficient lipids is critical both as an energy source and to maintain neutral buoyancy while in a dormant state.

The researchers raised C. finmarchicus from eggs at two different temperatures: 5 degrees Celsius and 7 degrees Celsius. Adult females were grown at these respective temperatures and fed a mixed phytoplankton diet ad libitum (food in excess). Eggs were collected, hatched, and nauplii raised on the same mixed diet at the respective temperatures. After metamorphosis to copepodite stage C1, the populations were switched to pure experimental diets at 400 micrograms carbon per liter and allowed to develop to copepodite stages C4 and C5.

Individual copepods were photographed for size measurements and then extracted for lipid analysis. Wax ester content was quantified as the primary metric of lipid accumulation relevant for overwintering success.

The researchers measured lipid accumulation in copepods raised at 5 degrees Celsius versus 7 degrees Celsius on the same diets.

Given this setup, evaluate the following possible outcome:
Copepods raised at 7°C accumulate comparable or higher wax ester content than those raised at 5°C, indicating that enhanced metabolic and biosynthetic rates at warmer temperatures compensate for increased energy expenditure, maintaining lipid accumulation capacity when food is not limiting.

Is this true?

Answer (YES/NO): NO